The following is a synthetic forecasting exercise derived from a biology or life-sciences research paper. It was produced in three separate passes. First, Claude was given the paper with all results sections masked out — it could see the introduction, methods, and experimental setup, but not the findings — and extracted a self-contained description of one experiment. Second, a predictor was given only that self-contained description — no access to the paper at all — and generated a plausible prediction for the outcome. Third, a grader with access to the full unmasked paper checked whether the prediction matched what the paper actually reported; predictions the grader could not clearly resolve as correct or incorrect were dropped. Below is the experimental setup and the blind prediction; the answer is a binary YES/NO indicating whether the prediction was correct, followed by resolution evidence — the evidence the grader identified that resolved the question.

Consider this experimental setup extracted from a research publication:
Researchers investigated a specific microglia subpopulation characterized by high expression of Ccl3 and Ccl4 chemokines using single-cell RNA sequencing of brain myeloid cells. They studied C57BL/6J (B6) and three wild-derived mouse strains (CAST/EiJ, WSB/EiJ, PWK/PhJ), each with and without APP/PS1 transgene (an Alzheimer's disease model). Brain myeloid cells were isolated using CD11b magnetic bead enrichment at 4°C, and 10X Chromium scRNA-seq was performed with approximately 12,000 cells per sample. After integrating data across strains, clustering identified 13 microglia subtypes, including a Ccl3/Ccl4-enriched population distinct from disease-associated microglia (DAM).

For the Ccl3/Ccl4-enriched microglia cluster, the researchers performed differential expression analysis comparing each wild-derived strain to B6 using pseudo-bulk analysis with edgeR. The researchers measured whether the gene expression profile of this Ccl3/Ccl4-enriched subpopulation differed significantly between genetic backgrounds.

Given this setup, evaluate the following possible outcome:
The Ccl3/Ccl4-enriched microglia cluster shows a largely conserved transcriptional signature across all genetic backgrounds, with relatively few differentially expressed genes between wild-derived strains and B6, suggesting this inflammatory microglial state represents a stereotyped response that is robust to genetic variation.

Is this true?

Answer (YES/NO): NO